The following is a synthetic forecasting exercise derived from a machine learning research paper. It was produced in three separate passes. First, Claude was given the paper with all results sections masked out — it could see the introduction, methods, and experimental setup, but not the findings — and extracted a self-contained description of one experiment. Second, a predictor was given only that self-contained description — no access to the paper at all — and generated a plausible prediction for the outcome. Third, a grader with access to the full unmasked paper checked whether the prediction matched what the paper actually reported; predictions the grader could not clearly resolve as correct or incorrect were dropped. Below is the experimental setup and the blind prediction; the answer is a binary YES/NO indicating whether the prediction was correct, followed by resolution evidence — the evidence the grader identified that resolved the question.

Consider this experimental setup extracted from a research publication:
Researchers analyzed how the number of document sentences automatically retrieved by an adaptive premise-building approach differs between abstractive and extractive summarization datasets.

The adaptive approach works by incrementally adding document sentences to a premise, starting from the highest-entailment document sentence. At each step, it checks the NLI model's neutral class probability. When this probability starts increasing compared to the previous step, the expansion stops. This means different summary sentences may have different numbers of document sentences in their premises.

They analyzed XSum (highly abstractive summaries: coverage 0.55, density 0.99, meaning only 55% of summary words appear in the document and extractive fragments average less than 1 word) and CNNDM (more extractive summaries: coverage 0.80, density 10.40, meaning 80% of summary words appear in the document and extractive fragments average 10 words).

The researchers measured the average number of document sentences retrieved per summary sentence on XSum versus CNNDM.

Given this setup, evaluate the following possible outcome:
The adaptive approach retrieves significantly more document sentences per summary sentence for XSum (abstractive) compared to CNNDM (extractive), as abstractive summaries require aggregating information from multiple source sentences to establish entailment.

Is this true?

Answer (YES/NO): YES